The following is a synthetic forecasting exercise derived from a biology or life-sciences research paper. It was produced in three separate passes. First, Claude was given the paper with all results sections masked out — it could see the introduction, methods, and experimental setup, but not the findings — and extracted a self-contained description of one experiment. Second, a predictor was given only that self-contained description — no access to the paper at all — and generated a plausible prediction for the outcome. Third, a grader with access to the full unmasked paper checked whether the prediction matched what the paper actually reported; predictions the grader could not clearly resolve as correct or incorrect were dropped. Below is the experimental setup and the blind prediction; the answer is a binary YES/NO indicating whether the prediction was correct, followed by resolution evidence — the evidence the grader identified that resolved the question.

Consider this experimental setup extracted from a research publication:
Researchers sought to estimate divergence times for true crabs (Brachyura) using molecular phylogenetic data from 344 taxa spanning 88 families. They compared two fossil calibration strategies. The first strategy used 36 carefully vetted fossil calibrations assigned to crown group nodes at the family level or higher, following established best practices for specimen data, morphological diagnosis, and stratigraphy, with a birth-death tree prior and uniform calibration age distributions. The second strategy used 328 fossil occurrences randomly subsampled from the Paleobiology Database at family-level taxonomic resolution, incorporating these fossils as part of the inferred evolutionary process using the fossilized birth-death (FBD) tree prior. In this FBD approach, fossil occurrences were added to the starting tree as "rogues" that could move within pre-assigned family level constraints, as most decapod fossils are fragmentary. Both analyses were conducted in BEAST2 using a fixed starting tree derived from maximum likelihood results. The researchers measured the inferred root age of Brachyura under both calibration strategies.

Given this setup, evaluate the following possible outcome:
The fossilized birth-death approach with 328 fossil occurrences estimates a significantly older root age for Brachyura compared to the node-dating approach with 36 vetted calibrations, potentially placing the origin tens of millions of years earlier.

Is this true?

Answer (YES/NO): NO